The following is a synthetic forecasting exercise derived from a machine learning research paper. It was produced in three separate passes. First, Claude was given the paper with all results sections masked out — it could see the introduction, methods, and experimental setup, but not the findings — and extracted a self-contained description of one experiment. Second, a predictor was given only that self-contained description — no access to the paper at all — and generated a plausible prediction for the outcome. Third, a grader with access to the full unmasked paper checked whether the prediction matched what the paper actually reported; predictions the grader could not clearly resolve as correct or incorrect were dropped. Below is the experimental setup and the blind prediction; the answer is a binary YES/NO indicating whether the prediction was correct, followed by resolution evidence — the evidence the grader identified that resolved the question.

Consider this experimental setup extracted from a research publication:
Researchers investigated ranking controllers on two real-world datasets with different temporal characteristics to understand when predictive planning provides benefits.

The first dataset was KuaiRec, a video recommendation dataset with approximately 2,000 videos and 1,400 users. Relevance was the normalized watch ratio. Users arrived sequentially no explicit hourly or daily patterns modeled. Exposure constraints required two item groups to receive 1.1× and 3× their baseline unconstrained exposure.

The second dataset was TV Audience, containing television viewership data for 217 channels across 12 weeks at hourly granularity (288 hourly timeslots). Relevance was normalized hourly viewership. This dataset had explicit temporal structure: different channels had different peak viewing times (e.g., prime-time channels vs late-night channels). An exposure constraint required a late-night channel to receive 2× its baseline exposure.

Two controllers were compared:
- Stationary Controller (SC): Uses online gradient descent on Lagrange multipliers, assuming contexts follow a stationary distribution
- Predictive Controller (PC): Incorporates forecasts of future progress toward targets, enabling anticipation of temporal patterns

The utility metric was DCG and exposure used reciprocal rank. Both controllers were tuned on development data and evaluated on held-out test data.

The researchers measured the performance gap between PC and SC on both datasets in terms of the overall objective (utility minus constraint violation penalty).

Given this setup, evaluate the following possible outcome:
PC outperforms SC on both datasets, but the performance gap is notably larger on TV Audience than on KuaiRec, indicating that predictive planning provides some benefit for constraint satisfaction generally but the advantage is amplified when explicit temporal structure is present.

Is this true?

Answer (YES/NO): NO